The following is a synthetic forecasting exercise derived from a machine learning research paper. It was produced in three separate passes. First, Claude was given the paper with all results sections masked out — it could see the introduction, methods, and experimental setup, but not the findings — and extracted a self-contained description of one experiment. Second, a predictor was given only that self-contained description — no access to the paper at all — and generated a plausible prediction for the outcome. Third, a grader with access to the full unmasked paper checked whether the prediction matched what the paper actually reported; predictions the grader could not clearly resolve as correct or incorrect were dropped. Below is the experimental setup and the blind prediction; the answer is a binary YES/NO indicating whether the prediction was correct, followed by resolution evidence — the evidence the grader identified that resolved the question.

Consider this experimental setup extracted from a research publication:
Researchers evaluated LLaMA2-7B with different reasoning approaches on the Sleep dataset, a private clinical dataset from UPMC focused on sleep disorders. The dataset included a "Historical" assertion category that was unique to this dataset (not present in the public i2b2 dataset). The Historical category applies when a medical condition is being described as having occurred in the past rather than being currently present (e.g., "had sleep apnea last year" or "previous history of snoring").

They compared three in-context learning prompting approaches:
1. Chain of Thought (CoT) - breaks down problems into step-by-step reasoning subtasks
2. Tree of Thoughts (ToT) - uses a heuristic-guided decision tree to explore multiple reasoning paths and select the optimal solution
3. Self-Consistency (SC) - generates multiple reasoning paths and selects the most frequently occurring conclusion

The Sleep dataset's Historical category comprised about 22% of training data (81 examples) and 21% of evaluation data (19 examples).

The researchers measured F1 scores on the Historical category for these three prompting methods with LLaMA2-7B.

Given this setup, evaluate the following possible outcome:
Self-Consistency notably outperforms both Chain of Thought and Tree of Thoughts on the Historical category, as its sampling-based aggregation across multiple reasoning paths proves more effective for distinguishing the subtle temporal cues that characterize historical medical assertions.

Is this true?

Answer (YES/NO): NO